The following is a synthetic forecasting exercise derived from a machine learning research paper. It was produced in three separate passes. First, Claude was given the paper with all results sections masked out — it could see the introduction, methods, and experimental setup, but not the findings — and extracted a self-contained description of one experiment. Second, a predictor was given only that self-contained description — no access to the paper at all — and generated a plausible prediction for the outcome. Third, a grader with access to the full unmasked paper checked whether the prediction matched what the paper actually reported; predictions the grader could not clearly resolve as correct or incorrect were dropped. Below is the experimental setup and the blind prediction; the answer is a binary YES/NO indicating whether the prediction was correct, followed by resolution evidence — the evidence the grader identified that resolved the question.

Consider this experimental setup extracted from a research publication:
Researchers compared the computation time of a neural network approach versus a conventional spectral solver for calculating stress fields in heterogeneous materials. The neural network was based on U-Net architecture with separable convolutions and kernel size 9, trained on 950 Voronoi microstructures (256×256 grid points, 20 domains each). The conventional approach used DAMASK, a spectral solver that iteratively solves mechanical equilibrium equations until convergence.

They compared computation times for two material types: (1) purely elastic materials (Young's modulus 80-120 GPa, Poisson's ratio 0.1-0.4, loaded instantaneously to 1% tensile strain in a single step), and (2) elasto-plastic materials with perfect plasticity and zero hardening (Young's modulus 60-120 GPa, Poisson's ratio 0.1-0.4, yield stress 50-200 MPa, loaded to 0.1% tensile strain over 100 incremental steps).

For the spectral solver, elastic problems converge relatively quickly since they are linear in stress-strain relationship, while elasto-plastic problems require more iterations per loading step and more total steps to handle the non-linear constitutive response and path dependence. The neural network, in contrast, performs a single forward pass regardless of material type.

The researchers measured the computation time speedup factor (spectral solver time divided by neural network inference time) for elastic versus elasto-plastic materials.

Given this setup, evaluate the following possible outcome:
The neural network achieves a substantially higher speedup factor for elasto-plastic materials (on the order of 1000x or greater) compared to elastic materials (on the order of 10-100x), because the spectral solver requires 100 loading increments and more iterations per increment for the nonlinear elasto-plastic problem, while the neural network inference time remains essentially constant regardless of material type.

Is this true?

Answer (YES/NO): NO